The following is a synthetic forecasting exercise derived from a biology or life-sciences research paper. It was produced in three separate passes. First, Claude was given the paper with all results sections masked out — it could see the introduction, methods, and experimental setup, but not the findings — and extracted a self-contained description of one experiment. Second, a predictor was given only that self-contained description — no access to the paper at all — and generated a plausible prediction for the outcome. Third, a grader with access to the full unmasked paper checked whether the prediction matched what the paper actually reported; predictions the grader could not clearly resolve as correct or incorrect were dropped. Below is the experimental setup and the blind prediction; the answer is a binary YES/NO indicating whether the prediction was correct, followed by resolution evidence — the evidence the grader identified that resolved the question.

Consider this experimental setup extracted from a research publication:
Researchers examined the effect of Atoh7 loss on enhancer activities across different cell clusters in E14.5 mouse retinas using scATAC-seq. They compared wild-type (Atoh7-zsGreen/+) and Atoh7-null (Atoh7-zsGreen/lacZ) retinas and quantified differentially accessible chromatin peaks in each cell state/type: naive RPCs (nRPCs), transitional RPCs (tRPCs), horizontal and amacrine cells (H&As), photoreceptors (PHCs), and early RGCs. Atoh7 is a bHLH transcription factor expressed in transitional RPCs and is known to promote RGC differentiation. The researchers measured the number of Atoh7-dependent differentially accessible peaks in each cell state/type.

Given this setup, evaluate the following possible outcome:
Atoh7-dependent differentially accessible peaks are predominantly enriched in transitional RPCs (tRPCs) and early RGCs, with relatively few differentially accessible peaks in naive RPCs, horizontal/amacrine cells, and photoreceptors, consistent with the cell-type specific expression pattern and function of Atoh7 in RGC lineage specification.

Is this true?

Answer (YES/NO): YES